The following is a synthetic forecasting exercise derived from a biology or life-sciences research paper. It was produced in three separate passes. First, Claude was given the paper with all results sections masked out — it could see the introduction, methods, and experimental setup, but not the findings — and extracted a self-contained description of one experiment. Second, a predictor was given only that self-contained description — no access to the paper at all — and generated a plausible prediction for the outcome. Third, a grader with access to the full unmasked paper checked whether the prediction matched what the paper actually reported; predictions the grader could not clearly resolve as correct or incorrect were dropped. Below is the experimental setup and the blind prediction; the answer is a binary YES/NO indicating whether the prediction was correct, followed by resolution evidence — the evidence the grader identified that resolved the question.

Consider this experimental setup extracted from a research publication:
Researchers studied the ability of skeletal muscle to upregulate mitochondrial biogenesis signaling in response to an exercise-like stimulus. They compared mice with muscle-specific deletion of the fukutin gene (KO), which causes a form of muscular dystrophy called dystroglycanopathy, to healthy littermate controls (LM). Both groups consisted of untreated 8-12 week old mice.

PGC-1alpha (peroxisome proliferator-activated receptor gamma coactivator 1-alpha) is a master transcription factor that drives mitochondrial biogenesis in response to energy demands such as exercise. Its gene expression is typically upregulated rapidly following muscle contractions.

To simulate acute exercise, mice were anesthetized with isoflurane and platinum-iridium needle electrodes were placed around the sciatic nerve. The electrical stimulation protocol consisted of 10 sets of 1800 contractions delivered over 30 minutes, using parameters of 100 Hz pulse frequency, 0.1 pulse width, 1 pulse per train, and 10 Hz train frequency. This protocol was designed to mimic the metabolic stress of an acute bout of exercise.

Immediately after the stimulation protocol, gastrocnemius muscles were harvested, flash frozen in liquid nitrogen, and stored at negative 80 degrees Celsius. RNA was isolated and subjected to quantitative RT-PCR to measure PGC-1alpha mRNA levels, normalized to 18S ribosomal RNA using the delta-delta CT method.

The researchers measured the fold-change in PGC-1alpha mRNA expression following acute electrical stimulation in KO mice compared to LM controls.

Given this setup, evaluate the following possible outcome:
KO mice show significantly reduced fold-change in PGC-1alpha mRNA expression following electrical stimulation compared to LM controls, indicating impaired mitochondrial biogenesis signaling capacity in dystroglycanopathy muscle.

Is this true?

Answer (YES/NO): YES